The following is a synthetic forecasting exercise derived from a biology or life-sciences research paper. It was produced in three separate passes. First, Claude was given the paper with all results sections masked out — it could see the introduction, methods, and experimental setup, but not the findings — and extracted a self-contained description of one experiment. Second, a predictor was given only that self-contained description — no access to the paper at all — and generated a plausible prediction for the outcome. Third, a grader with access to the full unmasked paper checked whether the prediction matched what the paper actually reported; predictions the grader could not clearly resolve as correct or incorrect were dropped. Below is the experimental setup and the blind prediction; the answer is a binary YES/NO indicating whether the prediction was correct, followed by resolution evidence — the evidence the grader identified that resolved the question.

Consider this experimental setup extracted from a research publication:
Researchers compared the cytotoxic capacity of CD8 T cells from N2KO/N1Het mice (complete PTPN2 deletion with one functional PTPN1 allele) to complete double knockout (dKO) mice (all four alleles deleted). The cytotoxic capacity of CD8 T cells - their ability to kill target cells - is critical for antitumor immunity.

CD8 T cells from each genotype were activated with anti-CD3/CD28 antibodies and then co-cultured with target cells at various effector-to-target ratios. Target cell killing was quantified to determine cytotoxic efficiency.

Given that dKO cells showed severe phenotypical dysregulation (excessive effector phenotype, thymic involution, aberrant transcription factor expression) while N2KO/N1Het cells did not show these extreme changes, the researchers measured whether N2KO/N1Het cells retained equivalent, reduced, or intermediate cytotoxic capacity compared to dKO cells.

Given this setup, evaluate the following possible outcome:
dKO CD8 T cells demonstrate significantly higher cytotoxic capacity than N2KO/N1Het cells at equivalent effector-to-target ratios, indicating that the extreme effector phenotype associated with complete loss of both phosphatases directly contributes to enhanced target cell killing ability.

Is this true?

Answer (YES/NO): NO